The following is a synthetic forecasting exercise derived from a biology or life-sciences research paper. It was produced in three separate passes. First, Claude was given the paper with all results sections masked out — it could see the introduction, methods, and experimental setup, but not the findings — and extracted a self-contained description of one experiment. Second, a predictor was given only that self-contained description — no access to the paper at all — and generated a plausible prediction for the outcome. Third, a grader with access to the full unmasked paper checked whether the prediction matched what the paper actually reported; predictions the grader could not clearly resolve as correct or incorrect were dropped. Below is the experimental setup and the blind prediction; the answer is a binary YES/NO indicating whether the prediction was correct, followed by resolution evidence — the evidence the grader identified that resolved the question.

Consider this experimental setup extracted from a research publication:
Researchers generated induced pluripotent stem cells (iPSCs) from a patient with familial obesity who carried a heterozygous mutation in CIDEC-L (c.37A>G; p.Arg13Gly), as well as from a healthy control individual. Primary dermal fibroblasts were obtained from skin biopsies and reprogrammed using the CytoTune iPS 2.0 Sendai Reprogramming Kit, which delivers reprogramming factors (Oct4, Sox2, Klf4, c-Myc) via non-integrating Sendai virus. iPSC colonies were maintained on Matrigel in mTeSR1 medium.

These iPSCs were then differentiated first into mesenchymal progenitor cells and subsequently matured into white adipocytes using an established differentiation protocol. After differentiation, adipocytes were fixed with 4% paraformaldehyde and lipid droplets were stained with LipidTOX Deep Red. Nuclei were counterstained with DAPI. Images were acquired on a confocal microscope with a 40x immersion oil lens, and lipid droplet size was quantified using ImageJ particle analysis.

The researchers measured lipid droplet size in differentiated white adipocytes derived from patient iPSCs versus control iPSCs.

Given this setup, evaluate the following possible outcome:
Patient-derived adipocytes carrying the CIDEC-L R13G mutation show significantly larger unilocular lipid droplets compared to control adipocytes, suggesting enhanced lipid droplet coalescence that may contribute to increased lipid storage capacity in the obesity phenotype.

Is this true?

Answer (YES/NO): YES